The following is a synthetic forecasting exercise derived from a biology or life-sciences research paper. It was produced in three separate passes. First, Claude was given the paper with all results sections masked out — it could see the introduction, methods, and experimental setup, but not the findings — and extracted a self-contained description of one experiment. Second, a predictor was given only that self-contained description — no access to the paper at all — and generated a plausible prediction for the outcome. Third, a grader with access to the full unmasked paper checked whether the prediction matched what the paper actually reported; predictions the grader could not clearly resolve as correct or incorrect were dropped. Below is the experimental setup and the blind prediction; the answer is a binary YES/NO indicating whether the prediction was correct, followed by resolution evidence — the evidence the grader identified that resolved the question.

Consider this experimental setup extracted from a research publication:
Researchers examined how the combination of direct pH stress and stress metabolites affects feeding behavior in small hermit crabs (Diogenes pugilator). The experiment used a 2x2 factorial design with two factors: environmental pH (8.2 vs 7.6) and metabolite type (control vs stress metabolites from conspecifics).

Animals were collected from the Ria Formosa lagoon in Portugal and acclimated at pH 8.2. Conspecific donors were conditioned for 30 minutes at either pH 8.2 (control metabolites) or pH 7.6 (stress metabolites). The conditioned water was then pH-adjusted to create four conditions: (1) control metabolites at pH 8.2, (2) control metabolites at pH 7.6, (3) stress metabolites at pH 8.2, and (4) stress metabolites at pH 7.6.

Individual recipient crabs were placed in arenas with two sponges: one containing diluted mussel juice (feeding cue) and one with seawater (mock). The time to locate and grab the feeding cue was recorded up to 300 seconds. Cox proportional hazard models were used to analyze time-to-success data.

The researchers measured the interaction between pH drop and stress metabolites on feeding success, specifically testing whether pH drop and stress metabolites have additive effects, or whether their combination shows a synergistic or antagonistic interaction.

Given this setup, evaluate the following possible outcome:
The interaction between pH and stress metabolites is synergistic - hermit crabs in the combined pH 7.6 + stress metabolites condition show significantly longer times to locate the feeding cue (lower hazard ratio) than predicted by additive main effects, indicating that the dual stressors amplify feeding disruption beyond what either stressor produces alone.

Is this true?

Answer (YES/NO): NO